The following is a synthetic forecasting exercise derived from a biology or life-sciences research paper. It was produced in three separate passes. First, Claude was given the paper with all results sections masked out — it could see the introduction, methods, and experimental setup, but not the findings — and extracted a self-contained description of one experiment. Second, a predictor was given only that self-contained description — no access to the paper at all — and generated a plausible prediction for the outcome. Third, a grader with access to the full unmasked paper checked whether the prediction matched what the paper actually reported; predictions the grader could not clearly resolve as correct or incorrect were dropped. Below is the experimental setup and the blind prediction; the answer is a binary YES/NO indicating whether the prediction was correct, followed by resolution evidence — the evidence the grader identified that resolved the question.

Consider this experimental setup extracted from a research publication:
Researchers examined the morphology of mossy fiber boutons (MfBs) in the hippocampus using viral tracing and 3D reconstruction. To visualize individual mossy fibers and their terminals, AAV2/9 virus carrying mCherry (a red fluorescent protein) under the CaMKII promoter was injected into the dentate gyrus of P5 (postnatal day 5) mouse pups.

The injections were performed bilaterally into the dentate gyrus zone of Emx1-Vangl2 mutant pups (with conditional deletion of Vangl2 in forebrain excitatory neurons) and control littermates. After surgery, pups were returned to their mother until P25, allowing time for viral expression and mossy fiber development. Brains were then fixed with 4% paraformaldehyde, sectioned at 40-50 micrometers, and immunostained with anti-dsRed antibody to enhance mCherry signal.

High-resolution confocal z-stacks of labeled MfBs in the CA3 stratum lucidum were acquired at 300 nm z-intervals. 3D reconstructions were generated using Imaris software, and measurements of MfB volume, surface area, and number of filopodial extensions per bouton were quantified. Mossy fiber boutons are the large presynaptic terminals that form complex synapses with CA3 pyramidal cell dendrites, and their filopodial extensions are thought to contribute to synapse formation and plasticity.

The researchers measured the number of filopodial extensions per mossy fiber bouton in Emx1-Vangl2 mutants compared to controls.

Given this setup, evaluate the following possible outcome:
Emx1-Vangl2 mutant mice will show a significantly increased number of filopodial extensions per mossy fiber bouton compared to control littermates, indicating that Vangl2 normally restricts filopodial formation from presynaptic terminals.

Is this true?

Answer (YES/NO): NO